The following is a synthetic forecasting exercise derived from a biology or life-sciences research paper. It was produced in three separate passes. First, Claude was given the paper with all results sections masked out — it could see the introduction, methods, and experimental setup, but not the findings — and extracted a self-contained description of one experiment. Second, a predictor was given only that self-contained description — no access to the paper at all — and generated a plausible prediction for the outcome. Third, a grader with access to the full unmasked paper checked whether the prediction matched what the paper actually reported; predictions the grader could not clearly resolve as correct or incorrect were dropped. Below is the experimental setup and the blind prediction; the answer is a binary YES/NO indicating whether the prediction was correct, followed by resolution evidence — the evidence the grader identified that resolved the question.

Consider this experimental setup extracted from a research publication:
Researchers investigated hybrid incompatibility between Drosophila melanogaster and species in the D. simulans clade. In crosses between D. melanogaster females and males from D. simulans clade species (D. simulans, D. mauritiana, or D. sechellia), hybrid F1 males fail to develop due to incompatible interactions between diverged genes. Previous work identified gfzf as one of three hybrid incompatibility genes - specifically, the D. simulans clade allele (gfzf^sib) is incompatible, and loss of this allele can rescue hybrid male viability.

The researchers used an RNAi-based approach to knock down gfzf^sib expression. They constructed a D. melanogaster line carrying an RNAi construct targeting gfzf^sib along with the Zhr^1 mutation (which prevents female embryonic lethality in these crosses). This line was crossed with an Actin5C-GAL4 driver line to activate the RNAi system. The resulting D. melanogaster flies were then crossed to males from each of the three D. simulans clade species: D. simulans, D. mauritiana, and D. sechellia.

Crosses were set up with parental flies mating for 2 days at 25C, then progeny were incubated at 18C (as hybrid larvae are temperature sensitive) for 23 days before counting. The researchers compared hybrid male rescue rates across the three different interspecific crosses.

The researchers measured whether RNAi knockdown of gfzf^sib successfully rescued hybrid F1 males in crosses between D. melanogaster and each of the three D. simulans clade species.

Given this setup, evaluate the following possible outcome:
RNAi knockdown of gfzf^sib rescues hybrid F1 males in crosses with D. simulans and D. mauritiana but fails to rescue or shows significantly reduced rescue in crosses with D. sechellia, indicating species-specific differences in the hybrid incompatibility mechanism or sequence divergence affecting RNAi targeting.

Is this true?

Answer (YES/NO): YES